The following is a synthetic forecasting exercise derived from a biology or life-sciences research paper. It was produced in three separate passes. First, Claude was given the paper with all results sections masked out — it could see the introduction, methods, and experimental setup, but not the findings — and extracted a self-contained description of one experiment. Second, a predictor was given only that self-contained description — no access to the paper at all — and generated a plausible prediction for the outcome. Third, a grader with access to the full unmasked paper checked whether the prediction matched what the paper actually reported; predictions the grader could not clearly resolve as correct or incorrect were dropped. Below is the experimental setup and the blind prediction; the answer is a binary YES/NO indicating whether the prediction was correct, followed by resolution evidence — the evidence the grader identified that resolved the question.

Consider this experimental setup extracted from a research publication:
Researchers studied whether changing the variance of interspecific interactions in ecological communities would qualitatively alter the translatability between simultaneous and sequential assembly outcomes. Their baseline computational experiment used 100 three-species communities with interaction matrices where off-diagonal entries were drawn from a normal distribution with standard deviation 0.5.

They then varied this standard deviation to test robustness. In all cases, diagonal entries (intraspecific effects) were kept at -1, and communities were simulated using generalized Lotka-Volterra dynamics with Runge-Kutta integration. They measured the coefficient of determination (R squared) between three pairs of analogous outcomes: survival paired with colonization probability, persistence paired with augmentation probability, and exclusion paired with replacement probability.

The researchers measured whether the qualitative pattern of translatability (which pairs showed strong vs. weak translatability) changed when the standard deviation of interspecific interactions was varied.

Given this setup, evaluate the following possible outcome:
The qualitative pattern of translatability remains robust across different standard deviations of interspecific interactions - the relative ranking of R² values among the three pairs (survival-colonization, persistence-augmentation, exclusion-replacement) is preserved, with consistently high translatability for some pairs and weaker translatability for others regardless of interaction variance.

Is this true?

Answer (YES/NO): YES